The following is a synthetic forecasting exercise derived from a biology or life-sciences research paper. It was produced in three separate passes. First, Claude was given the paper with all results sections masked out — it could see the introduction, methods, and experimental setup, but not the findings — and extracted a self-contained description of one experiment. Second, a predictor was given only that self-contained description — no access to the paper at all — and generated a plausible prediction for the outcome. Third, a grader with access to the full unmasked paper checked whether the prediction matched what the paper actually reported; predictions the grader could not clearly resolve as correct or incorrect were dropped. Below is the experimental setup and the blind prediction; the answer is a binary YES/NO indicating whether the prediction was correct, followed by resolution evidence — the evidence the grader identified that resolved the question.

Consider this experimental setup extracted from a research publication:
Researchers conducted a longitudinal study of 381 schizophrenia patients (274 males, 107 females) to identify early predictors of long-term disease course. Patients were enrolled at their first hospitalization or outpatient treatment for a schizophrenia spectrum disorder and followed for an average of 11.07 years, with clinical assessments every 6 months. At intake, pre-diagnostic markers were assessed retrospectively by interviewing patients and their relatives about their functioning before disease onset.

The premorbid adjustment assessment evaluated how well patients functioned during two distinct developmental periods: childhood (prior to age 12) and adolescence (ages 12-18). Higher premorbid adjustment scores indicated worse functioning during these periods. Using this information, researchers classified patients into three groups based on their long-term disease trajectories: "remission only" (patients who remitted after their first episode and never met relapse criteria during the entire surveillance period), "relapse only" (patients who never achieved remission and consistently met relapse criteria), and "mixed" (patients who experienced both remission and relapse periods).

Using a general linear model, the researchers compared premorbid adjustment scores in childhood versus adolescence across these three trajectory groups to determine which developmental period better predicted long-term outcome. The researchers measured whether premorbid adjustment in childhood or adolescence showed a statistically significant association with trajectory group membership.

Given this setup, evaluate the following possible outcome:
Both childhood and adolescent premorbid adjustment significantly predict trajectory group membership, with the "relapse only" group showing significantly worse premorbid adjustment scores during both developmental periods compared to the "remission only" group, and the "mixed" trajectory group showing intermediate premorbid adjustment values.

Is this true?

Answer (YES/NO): NO